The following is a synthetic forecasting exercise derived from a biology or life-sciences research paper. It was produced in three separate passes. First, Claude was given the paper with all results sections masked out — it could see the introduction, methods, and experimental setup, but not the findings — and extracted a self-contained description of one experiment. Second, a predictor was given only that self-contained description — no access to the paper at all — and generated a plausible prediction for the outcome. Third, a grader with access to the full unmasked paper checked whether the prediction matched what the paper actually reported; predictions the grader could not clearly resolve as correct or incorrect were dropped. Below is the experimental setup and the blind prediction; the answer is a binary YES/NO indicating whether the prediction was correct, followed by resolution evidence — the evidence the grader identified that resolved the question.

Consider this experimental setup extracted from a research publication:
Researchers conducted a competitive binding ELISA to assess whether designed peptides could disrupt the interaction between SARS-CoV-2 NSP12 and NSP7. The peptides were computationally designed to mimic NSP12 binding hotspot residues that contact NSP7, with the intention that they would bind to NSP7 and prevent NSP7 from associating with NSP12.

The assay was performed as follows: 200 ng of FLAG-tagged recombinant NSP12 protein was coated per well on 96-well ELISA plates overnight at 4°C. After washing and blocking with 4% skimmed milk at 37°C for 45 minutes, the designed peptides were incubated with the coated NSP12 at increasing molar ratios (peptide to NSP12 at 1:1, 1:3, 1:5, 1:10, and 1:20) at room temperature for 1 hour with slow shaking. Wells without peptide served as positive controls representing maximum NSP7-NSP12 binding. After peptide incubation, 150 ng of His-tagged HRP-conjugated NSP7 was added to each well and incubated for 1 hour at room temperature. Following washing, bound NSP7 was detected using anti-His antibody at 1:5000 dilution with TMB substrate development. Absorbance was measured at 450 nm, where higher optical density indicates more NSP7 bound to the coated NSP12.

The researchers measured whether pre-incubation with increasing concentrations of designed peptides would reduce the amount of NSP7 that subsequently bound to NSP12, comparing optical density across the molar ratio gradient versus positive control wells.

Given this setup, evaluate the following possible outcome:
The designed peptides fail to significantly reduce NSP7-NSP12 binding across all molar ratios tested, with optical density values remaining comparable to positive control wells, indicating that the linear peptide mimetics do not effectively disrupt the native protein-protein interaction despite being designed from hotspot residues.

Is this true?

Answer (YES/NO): NO